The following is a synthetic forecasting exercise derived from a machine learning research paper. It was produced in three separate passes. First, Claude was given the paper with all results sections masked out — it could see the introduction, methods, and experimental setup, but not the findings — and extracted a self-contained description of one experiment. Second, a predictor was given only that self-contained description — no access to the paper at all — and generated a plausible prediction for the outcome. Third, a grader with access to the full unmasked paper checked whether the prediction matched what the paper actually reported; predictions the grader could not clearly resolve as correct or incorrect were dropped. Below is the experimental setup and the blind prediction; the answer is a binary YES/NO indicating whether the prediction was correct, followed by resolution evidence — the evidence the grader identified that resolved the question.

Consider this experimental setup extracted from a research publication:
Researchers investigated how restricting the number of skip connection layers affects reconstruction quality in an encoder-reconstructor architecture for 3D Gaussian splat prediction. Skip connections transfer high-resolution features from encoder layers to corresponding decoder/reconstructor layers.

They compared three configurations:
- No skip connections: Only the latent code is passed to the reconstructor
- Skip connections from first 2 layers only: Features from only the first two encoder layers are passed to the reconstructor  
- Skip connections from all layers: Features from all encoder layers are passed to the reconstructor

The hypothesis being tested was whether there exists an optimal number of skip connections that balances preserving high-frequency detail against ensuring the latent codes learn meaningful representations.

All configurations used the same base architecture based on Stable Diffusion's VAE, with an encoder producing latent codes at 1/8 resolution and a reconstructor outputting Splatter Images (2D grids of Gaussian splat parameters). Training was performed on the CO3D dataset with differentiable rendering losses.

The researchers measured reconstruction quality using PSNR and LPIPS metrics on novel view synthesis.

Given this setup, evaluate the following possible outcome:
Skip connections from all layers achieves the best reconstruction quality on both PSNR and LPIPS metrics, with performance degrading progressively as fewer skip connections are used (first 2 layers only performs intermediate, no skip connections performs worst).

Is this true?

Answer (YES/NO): NO